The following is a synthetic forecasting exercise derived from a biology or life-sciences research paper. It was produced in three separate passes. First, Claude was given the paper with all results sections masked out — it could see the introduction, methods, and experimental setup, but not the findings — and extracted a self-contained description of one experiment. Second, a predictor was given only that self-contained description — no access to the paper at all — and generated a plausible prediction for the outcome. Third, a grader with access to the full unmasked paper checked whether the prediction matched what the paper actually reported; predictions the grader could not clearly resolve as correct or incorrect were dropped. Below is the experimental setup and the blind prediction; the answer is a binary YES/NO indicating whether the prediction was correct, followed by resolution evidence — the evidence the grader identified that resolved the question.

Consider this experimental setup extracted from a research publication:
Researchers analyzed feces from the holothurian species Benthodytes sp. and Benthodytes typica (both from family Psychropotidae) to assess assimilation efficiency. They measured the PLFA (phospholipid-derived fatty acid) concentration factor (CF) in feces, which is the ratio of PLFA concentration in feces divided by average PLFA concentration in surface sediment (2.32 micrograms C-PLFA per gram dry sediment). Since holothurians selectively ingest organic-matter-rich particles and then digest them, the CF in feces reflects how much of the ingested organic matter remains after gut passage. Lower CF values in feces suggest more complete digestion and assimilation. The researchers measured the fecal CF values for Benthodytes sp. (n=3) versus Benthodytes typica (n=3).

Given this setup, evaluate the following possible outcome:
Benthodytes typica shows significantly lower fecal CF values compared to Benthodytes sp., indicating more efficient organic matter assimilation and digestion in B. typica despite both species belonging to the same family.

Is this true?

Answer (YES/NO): NO